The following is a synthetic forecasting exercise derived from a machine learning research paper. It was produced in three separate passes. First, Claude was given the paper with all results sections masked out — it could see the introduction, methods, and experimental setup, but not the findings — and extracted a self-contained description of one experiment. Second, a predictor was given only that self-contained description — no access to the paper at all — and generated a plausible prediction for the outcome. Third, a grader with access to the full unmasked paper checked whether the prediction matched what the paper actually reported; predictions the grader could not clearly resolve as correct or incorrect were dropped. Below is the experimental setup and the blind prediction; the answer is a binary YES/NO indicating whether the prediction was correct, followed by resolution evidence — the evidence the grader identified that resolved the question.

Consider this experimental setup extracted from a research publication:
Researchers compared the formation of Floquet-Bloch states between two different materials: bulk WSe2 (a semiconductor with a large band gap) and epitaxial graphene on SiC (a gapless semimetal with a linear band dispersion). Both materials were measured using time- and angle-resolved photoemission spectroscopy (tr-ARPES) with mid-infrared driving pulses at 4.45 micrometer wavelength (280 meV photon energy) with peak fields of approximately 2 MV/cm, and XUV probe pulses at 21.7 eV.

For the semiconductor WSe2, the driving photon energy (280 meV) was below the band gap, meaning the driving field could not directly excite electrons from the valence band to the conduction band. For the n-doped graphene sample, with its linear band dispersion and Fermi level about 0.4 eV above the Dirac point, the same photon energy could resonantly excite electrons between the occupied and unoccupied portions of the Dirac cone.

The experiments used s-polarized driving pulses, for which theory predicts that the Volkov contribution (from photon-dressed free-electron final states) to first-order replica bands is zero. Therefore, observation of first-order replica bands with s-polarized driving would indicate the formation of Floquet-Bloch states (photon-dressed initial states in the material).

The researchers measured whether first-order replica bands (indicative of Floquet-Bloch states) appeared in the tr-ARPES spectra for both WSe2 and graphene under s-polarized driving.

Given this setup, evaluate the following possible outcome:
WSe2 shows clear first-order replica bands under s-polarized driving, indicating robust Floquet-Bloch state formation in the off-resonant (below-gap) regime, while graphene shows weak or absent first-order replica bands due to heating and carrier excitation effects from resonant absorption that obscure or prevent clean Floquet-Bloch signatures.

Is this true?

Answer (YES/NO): YES